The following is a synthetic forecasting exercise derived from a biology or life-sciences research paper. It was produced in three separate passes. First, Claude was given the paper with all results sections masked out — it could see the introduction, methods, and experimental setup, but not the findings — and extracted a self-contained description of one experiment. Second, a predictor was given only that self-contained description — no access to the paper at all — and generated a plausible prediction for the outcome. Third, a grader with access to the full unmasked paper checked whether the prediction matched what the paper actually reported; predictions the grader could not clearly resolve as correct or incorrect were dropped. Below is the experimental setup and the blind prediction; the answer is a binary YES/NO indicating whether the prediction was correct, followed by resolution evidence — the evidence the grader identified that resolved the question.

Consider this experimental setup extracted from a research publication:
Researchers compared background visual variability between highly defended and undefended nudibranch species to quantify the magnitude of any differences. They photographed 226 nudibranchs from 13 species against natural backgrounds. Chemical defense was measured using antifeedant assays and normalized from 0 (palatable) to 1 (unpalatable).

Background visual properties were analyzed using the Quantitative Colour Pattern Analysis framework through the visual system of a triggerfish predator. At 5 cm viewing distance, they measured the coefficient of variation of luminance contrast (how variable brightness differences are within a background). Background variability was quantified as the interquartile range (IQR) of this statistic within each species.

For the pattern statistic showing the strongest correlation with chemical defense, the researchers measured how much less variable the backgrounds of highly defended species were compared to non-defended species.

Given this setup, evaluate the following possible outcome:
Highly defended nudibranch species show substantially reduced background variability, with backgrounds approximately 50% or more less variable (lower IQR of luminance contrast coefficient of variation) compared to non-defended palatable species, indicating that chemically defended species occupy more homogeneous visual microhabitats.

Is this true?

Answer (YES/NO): YES